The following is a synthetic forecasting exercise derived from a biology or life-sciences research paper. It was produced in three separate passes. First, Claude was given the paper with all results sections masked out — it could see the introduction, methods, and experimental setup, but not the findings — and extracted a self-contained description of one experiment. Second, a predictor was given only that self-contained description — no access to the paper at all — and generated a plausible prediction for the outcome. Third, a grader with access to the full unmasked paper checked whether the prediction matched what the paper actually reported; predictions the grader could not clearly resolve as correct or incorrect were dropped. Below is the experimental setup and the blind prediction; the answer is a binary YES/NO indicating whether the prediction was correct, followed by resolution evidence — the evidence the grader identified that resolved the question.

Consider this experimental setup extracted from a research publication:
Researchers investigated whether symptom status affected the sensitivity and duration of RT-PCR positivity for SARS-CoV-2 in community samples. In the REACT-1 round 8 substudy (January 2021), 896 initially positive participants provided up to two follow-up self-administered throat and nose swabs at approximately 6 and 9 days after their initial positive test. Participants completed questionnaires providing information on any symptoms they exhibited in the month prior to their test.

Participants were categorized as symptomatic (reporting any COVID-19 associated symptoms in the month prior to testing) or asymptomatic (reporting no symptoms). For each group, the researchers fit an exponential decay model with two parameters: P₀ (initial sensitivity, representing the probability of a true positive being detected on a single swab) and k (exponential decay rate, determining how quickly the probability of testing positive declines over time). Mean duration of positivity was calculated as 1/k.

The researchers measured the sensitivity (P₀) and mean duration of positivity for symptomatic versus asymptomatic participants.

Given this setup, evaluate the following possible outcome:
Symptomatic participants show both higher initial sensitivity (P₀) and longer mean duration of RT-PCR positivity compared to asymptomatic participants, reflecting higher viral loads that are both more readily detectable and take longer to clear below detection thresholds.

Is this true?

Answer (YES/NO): NO